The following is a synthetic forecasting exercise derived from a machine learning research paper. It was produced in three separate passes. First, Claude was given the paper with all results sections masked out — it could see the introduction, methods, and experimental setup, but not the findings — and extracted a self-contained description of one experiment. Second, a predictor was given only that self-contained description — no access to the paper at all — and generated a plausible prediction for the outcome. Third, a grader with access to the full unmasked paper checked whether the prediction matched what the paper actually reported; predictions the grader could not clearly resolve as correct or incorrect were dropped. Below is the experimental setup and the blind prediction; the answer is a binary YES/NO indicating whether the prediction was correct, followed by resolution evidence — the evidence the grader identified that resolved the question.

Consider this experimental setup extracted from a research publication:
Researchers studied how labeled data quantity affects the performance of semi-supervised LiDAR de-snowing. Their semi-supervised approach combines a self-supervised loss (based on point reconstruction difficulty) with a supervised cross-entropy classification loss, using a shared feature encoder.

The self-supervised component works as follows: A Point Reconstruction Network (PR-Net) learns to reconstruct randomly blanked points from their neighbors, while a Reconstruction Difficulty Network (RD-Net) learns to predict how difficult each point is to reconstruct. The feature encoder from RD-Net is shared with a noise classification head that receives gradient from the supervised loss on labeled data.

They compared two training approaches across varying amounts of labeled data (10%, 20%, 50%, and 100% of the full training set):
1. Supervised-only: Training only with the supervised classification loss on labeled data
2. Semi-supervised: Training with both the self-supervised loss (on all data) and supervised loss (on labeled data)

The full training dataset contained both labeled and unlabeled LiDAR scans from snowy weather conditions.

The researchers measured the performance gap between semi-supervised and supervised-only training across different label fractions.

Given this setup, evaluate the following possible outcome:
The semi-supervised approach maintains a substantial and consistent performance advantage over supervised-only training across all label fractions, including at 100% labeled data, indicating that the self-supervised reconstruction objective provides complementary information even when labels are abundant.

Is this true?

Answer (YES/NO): NO